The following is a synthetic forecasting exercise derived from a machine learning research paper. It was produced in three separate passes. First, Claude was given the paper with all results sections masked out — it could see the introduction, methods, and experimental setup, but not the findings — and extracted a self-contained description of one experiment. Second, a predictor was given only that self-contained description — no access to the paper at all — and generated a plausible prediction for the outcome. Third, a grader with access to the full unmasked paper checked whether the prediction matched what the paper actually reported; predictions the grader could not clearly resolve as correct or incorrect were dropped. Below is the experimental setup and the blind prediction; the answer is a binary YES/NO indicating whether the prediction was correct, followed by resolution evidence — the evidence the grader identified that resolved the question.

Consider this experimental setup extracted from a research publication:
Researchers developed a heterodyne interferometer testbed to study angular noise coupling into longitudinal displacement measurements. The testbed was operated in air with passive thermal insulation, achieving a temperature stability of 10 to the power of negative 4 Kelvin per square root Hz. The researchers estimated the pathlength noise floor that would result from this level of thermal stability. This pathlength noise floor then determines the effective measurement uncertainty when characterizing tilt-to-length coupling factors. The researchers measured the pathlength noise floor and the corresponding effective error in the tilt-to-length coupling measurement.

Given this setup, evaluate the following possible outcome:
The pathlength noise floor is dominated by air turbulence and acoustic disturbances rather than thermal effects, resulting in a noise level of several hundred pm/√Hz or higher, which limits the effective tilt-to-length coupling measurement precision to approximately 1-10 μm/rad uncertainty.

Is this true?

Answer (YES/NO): NO